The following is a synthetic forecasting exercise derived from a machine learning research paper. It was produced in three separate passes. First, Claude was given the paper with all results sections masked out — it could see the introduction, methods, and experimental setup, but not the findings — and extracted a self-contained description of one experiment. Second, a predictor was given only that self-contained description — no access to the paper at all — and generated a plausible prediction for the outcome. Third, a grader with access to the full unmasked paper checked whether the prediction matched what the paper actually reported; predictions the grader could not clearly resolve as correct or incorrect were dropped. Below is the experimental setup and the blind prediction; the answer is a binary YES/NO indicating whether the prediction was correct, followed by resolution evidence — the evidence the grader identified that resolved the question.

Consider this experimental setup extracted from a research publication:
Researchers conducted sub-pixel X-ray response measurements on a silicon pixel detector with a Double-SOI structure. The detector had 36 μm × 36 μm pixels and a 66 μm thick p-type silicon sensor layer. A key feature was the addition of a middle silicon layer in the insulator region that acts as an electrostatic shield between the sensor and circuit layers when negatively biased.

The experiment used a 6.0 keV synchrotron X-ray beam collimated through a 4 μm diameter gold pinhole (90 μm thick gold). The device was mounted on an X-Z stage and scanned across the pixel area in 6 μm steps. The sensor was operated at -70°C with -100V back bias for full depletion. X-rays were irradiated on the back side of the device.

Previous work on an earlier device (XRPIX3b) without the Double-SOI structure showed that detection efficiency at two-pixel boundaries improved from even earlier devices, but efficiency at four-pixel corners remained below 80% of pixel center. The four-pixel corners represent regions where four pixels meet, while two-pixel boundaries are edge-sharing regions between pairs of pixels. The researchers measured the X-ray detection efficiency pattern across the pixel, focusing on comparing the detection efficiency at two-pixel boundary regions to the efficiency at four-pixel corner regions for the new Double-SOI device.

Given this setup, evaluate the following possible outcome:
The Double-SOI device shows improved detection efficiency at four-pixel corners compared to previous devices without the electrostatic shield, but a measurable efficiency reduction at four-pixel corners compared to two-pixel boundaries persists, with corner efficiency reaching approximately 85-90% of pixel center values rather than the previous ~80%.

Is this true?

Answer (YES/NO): YES